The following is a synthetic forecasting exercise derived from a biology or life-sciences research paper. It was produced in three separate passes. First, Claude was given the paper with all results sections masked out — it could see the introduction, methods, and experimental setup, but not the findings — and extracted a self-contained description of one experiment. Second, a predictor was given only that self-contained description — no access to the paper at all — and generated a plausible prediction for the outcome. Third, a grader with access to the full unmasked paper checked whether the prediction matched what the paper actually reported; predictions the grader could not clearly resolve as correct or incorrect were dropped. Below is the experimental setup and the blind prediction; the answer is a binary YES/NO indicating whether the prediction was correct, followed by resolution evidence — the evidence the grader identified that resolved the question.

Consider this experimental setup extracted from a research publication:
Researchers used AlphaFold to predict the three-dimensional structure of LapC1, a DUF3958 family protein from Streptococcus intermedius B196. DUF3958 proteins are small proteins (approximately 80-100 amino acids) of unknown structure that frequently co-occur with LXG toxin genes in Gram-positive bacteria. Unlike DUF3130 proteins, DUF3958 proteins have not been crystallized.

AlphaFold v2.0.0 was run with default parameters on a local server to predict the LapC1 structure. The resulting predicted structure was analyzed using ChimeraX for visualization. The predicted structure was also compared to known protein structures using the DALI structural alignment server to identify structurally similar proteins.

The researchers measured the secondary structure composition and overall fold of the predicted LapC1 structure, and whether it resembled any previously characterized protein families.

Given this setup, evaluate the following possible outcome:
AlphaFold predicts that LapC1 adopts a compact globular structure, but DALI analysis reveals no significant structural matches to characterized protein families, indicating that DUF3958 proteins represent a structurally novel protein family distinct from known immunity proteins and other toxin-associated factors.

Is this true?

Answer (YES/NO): NO